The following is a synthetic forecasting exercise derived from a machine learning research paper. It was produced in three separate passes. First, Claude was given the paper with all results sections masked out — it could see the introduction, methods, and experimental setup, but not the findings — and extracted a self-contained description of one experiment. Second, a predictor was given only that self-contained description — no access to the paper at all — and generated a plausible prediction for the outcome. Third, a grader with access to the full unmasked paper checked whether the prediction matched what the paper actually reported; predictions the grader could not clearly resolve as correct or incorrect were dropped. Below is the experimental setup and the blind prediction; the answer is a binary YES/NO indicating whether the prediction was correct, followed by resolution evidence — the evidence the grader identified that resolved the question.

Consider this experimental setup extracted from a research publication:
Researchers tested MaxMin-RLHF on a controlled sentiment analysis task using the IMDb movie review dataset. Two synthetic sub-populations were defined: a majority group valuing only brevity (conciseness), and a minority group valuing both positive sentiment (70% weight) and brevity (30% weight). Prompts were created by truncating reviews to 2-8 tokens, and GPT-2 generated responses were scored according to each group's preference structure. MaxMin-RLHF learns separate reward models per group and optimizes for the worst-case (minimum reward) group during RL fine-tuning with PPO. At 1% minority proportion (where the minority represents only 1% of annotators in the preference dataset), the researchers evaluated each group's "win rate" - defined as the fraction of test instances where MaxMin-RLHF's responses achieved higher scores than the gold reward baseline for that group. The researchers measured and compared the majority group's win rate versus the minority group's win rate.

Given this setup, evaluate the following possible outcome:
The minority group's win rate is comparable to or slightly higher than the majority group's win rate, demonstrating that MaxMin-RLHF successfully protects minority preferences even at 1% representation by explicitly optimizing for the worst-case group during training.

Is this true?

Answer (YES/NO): NO